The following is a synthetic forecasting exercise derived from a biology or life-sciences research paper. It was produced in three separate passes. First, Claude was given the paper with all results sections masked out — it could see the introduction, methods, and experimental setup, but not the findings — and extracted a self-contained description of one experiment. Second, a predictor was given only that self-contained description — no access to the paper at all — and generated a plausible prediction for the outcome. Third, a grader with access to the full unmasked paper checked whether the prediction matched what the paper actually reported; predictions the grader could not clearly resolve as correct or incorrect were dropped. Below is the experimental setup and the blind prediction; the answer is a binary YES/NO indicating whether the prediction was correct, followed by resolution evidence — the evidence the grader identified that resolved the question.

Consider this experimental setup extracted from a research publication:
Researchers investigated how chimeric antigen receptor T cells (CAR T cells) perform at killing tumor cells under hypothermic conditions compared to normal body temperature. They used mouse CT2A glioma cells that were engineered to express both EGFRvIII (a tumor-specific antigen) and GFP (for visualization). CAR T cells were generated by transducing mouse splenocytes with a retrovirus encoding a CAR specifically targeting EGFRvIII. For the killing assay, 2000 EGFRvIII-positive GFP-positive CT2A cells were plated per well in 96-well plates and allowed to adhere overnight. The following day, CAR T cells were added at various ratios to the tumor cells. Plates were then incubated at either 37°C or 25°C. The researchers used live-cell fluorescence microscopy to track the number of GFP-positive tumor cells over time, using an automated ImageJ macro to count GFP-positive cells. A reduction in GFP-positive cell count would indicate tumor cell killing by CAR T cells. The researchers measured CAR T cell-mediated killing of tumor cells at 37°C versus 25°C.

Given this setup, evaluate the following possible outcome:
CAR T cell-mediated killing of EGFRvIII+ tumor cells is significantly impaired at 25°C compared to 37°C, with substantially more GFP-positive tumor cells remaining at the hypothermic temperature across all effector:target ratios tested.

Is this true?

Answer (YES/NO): YES